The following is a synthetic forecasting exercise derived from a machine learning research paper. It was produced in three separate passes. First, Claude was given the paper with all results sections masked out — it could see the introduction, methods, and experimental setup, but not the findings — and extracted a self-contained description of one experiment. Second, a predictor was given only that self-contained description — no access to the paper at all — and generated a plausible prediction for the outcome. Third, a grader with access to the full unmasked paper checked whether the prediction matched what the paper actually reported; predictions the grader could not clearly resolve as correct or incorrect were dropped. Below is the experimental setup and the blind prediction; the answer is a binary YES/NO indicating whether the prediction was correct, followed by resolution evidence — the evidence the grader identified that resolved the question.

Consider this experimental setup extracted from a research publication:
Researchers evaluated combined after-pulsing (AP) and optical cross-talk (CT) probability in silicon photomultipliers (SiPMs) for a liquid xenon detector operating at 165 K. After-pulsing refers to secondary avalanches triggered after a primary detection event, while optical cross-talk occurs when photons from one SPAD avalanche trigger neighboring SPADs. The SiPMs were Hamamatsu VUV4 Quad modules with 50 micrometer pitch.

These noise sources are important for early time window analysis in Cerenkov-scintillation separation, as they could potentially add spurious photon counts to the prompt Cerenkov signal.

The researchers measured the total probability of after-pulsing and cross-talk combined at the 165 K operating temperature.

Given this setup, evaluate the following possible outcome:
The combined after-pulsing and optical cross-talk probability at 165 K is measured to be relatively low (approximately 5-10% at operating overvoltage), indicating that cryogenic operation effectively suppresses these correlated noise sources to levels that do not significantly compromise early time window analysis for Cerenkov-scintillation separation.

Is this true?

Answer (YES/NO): NO